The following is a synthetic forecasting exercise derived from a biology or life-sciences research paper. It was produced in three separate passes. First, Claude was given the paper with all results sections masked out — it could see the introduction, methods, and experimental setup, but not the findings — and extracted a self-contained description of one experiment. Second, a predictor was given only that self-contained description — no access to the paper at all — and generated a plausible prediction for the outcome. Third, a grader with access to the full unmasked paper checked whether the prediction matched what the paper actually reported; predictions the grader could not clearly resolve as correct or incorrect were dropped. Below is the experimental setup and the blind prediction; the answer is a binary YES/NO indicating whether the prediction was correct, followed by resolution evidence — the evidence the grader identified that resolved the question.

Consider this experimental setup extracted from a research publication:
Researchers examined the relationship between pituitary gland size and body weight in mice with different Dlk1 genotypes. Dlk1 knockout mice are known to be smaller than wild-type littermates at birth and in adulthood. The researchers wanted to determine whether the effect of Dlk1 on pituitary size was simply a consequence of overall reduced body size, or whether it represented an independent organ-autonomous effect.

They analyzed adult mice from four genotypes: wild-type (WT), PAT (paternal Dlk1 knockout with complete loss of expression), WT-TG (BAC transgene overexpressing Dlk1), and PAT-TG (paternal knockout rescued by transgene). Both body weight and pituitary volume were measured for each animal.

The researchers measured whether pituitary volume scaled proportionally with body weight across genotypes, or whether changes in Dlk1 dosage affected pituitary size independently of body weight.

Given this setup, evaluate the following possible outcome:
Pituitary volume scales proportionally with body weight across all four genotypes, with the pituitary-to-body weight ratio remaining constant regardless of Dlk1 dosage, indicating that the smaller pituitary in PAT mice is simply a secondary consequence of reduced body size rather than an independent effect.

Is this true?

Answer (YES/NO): NO